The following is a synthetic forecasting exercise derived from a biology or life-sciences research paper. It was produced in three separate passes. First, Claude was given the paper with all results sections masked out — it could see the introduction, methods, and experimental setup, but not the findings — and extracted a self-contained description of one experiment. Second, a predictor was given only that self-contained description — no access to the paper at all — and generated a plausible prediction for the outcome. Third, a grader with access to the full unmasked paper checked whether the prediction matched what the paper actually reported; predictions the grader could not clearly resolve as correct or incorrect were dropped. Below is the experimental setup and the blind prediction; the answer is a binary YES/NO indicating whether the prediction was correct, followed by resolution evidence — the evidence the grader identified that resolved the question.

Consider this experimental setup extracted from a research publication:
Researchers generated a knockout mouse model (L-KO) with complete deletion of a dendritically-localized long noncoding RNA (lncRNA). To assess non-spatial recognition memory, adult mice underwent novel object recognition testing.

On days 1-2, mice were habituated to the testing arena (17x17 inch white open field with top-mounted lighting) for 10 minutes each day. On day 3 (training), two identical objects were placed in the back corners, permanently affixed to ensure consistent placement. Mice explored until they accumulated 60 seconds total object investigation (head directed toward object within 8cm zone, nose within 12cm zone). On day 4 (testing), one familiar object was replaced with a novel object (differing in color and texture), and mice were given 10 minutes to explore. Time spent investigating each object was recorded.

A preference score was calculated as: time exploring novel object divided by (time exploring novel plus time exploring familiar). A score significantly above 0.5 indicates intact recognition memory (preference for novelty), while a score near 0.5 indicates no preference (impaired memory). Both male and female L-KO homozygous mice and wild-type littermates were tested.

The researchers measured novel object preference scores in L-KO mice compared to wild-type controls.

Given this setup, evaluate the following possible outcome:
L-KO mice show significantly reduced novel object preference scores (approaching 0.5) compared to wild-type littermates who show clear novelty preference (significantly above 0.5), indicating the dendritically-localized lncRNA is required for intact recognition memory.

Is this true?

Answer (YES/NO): NO